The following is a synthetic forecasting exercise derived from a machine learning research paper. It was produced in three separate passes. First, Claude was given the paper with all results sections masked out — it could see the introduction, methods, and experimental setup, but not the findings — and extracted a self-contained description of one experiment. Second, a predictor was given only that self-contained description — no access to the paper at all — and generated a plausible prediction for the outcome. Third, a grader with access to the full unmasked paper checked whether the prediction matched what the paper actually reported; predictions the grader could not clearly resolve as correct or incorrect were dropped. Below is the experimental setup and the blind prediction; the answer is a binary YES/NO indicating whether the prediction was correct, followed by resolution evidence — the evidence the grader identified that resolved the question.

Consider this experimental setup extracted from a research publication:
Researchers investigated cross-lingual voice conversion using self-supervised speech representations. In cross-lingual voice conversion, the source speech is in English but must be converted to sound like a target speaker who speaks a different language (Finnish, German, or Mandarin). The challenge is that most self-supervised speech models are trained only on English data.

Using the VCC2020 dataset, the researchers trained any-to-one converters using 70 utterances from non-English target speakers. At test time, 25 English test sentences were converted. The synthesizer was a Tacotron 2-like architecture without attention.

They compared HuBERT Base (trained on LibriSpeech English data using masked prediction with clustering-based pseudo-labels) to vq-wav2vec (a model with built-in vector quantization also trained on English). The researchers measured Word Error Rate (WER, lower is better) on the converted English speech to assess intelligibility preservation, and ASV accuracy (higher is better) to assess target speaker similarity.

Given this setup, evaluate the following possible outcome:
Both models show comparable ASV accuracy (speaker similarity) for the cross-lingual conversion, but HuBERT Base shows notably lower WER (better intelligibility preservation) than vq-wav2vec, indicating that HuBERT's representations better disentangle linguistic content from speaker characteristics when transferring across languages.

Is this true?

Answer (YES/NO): NO